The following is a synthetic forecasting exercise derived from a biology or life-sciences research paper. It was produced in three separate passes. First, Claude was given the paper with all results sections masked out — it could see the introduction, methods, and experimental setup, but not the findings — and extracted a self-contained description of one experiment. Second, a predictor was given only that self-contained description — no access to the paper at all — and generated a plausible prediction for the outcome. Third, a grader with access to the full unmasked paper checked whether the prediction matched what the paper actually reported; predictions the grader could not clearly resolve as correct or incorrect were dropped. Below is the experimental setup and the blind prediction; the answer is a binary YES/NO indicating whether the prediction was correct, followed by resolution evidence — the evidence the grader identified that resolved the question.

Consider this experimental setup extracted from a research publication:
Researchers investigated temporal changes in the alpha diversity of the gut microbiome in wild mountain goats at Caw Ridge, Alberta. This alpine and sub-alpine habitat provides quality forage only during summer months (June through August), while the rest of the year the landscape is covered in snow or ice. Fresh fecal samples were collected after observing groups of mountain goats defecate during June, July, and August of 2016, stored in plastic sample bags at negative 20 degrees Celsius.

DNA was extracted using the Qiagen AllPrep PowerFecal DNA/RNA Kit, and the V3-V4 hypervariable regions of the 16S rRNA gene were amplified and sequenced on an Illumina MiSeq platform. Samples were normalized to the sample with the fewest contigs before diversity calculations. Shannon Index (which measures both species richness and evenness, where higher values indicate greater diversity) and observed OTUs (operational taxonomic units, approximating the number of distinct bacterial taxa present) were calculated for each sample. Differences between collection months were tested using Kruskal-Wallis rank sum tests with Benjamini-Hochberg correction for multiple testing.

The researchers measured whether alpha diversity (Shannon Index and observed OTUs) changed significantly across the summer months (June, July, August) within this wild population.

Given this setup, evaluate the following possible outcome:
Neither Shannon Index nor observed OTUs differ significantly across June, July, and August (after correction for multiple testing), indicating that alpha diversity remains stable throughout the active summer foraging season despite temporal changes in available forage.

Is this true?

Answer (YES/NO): NO